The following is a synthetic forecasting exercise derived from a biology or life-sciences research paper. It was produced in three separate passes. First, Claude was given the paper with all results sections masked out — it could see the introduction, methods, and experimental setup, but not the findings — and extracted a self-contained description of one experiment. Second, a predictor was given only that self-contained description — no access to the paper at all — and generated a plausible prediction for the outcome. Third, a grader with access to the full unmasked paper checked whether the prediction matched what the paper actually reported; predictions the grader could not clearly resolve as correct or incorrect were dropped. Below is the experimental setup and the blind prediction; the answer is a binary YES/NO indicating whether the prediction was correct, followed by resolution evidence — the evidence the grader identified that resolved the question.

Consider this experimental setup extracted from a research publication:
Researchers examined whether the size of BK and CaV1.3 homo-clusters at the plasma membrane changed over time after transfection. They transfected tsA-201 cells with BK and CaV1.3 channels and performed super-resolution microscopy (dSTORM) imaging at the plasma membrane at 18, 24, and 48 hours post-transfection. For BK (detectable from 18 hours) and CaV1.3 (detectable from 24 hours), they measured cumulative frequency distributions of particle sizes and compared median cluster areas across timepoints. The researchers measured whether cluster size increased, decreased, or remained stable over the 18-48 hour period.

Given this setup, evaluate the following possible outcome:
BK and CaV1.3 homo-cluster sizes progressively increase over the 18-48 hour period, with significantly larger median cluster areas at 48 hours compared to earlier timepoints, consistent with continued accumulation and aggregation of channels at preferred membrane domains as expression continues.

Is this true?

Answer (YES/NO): NO